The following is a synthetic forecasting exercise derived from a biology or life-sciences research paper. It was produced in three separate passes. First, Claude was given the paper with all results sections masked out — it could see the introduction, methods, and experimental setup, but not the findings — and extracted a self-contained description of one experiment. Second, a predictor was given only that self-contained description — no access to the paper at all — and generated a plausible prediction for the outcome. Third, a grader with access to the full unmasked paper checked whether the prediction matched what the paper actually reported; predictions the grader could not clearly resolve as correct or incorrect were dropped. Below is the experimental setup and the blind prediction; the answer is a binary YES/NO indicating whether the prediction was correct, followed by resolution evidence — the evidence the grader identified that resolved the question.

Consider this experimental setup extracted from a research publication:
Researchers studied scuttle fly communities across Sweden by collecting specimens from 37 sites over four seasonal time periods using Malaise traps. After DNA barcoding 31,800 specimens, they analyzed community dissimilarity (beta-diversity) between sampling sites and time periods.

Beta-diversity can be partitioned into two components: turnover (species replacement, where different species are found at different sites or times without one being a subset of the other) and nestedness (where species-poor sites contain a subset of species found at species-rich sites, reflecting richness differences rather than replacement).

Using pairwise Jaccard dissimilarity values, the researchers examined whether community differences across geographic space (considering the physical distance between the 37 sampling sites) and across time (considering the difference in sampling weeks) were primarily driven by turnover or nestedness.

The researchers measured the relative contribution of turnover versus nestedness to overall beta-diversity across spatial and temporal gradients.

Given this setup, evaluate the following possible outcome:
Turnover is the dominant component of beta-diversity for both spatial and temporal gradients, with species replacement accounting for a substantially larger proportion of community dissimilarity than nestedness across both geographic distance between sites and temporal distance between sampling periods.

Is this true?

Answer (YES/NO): YES